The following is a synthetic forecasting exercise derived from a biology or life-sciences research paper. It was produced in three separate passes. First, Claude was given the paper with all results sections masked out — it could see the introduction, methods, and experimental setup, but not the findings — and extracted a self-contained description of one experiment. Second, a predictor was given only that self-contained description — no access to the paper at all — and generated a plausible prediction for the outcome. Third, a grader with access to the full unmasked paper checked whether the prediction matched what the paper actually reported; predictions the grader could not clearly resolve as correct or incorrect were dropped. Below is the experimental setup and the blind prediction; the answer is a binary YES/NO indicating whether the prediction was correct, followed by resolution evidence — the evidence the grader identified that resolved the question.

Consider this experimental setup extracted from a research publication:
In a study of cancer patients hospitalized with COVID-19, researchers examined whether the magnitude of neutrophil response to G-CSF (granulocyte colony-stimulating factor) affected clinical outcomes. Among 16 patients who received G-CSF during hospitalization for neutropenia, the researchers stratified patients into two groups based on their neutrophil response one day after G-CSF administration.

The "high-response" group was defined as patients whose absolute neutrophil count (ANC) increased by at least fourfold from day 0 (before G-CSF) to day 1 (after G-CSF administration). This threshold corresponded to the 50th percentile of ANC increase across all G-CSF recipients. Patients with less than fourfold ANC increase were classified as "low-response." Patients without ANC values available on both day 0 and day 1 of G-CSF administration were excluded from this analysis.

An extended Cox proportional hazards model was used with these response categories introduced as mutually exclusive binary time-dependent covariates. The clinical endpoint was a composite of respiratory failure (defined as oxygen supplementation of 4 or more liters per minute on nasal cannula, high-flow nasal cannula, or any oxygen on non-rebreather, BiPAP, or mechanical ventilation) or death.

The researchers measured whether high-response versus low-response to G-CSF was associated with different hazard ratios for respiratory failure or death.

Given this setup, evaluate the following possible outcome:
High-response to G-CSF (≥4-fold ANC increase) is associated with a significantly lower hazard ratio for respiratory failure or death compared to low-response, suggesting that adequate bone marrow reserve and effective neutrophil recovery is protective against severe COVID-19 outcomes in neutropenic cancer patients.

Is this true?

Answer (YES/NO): NO